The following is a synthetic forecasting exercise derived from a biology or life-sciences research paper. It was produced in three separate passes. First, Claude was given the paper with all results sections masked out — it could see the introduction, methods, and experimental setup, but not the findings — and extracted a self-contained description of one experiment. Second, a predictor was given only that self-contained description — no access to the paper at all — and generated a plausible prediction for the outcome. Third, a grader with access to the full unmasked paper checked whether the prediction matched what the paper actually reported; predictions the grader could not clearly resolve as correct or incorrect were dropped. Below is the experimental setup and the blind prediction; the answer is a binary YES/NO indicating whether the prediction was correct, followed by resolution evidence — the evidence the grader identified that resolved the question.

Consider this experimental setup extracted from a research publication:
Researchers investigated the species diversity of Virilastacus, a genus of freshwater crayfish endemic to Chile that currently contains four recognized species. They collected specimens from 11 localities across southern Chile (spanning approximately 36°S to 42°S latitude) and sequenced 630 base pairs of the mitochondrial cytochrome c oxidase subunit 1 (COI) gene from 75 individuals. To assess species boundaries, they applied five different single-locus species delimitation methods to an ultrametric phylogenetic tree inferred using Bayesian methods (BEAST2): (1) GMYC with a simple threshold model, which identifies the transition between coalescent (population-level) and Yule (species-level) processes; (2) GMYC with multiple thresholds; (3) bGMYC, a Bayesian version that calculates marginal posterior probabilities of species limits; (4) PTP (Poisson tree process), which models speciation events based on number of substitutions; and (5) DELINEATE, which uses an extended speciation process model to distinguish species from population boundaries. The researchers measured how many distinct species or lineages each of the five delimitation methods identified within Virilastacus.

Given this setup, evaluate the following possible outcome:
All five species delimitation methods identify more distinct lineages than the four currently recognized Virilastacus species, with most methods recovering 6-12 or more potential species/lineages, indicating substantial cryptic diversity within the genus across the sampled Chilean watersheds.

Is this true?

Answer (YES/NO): NO